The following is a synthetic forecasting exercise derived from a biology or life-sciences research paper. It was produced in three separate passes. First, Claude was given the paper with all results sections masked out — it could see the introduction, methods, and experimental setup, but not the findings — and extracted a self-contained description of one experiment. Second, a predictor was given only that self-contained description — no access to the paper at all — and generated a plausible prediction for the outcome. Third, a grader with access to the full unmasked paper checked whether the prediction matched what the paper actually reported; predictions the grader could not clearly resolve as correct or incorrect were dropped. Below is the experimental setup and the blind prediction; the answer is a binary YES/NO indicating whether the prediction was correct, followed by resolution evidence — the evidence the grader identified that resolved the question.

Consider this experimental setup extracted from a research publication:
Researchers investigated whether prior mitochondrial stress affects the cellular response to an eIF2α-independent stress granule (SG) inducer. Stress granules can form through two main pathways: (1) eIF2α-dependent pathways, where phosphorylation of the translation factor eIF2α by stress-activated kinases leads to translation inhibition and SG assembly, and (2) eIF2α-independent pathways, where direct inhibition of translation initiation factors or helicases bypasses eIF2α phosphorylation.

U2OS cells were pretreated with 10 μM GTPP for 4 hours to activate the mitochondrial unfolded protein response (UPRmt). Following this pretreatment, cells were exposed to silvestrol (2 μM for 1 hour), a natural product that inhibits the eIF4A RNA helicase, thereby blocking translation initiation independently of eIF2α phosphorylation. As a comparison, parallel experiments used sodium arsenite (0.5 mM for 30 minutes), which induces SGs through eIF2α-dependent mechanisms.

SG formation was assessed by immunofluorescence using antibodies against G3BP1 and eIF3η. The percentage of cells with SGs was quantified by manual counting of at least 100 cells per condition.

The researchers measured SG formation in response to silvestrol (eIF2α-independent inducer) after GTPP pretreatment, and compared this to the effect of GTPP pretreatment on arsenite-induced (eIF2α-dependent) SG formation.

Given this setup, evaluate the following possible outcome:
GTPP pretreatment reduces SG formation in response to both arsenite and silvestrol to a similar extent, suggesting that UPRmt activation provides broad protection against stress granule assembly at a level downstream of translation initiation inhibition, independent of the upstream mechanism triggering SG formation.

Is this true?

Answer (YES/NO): NO